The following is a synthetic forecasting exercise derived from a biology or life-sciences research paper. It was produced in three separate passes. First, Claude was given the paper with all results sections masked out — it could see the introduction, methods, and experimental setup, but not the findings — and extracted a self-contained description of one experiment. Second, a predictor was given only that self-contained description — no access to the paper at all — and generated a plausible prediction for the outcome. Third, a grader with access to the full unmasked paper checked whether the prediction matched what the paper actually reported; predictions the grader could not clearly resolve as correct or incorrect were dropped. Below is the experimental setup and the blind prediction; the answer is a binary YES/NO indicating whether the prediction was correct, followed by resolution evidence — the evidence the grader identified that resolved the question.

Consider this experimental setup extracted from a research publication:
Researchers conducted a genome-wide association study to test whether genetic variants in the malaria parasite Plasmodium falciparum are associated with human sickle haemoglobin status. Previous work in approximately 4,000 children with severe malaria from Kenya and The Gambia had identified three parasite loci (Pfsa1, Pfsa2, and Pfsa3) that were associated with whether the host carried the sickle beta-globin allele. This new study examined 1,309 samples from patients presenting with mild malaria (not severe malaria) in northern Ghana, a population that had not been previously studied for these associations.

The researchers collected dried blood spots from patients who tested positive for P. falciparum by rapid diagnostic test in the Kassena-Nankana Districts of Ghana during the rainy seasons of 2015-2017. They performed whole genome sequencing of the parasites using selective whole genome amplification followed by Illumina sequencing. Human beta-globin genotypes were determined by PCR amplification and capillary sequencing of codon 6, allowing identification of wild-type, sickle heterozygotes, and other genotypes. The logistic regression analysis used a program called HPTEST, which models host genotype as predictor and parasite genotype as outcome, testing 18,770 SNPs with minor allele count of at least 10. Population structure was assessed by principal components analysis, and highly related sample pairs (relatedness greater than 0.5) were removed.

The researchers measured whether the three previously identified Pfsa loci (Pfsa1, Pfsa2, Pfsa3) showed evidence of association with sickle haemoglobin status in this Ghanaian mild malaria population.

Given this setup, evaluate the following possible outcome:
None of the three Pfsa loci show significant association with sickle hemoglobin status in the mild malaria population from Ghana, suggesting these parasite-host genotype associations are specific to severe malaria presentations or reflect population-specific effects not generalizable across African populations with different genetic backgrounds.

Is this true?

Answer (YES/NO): NO